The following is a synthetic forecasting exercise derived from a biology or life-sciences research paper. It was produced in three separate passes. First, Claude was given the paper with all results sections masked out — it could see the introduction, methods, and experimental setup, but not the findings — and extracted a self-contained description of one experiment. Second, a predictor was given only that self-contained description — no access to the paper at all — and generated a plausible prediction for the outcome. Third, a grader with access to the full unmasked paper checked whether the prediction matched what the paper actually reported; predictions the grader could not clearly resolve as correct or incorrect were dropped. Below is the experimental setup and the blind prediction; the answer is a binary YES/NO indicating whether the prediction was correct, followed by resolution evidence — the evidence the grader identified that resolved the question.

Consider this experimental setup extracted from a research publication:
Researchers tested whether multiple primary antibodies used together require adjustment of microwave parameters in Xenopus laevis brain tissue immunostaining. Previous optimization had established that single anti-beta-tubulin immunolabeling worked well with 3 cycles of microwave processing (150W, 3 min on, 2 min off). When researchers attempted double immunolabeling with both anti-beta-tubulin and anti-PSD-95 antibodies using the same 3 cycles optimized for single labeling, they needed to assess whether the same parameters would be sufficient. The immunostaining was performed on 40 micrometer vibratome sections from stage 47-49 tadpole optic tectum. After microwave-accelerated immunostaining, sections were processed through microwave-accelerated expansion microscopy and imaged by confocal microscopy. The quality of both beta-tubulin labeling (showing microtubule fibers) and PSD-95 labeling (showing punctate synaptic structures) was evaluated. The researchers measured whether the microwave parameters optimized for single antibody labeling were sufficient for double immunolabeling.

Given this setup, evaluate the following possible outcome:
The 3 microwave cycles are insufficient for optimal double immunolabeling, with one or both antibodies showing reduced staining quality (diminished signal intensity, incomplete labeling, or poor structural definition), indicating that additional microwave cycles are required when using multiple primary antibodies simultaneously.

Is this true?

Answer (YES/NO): YES